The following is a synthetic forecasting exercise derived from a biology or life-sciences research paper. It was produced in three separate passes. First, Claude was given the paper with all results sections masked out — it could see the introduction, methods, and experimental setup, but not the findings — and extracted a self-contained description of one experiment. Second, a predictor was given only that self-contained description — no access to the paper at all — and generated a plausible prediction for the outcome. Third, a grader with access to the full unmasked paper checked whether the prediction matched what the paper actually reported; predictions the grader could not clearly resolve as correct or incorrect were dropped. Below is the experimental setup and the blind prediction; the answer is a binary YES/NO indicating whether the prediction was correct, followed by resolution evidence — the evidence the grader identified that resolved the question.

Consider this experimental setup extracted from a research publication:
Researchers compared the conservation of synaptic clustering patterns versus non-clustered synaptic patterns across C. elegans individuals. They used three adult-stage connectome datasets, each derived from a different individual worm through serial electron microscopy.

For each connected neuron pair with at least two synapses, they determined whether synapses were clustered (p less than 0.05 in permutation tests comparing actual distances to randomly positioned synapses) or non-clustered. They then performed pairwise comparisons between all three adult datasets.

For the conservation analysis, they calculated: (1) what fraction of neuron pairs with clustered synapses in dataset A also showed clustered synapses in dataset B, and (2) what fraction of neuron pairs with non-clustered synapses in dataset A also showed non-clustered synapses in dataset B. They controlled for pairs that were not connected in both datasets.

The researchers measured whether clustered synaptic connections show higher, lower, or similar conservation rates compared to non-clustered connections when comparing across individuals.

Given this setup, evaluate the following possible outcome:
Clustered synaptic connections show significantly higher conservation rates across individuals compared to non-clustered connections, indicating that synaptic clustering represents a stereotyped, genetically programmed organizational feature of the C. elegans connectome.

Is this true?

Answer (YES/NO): YES